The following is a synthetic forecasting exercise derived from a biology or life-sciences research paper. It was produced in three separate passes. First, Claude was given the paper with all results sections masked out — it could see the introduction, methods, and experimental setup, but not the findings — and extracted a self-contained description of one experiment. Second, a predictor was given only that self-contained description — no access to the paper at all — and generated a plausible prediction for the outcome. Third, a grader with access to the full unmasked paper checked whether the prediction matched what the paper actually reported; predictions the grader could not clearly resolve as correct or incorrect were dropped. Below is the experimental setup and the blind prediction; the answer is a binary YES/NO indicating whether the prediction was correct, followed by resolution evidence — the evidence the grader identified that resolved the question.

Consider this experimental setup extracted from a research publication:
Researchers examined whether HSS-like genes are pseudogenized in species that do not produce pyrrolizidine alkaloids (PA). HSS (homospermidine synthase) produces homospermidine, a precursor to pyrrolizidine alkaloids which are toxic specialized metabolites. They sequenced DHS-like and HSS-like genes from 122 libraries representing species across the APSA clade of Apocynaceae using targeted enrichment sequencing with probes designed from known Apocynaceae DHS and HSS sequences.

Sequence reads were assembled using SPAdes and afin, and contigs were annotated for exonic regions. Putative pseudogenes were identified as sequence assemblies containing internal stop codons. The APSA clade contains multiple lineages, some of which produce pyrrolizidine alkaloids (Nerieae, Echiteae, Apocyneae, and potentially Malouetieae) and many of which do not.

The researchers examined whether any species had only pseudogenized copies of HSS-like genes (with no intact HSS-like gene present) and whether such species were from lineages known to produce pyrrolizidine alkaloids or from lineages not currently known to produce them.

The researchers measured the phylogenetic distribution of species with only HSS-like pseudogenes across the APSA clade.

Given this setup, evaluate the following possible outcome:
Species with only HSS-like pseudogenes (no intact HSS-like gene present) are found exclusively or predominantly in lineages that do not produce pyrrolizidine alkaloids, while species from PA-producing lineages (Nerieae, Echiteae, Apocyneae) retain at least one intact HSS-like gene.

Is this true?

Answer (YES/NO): NO